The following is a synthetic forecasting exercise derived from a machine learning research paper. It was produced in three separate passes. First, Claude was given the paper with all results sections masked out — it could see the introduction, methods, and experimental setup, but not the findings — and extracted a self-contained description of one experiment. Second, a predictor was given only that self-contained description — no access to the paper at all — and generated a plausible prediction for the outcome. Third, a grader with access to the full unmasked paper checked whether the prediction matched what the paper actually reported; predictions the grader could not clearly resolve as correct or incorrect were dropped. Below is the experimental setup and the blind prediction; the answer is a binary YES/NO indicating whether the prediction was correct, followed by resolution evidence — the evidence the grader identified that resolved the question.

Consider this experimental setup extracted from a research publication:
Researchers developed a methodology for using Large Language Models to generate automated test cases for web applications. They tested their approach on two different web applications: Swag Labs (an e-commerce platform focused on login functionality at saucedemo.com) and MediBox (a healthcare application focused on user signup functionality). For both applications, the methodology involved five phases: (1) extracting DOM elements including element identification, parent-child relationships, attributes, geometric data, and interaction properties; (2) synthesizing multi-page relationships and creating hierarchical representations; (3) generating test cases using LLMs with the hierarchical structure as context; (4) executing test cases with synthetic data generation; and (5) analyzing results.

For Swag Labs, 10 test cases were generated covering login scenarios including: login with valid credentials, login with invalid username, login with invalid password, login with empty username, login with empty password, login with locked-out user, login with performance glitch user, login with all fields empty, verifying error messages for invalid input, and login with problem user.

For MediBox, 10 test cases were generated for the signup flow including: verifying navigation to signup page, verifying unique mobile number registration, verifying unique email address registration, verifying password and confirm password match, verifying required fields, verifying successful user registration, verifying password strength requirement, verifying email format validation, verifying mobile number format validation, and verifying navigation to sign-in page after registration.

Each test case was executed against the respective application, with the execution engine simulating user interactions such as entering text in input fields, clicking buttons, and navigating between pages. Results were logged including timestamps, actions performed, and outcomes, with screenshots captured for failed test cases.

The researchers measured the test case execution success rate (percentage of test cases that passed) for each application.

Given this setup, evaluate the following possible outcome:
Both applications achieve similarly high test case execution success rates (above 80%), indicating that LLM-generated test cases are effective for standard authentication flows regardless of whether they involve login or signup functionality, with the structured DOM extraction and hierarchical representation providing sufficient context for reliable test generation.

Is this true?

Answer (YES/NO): NO